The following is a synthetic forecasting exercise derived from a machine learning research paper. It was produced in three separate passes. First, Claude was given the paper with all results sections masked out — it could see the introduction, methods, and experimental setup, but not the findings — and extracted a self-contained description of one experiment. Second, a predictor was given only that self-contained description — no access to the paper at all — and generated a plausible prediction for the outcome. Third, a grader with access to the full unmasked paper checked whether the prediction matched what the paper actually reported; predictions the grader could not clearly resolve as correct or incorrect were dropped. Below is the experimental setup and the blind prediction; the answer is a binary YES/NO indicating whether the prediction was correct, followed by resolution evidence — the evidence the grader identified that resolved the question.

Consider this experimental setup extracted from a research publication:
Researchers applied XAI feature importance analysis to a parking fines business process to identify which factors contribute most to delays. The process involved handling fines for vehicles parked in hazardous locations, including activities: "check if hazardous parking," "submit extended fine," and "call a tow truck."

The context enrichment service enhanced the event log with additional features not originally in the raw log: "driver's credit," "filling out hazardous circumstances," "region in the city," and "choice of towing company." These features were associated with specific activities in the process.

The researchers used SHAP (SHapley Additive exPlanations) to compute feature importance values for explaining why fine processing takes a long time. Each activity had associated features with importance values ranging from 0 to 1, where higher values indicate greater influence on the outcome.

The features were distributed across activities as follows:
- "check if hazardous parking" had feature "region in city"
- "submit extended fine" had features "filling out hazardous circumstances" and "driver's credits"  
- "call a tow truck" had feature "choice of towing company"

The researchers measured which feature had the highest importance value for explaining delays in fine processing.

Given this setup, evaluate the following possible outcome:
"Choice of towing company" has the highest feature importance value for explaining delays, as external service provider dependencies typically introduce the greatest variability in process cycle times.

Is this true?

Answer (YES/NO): NO